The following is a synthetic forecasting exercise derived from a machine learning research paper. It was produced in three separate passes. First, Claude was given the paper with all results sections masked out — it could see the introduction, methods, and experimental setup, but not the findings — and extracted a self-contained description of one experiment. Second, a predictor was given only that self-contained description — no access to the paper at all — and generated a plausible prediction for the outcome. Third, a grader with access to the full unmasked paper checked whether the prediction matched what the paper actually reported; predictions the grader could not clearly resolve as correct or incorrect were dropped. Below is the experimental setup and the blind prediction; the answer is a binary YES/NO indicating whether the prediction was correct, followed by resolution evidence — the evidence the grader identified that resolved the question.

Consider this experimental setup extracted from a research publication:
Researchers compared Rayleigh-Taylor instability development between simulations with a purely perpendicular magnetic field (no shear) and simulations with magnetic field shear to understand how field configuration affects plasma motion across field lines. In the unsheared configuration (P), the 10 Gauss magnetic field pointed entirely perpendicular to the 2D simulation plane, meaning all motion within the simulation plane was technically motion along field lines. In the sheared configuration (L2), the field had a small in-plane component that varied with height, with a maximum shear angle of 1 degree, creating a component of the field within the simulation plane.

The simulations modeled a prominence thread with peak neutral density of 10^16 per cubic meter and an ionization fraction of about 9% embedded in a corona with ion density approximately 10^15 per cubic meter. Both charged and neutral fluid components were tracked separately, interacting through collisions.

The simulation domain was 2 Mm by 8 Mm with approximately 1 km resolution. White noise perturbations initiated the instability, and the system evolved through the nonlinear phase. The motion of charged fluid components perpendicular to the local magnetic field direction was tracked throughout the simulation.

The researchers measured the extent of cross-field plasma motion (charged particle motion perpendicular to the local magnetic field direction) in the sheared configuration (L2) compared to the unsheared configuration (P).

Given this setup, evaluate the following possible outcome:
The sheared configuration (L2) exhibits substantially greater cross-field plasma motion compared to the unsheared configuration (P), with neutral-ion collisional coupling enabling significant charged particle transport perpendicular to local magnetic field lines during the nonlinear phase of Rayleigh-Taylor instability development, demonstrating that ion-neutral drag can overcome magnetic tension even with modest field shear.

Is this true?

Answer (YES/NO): NO